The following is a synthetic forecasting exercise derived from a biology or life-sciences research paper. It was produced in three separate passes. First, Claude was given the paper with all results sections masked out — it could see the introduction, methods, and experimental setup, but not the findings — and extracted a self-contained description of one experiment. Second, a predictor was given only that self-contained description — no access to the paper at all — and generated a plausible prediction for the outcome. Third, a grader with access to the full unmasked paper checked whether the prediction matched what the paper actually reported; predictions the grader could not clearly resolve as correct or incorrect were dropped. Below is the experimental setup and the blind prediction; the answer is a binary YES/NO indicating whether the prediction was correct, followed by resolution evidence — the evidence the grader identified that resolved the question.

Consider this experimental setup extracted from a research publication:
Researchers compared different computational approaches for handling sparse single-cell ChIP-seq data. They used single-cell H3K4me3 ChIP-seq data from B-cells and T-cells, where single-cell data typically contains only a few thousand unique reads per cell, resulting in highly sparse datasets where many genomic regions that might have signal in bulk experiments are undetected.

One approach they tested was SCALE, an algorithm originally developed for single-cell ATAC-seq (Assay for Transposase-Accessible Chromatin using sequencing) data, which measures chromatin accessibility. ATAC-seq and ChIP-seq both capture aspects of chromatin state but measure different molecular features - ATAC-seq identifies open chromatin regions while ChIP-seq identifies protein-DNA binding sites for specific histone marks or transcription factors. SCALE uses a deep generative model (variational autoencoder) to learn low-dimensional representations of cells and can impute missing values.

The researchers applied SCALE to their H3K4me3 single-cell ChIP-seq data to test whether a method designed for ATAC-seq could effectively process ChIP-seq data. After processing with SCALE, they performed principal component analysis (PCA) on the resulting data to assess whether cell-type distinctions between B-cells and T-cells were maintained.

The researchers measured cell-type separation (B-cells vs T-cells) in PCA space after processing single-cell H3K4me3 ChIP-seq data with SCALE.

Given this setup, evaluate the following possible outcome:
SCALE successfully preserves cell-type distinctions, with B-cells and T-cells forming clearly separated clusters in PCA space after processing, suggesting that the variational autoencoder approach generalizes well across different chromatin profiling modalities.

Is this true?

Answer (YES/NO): YES